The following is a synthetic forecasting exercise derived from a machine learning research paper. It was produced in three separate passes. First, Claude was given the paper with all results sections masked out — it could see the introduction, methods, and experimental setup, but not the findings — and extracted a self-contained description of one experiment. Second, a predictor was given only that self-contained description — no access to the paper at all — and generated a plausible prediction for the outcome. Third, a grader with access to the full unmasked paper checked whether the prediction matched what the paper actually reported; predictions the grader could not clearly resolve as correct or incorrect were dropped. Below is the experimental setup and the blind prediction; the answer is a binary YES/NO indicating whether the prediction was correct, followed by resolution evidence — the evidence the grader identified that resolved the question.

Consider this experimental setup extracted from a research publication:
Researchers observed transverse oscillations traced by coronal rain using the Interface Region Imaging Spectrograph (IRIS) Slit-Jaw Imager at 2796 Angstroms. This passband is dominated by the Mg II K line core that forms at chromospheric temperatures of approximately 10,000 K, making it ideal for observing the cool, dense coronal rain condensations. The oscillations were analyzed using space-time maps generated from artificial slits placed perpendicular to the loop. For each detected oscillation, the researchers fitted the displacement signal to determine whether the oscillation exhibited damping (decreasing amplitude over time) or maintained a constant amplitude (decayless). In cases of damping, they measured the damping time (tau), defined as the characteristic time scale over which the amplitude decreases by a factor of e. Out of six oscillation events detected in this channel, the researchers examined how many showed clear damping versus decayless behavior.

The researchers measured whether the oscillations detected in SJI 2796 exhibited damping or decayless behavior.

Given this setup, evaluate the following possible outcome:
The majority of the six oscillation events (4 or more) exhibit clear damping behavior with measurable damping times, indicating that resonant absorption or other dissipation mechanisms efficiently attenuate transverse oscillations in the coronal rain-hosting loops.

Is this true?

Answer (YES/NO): NO